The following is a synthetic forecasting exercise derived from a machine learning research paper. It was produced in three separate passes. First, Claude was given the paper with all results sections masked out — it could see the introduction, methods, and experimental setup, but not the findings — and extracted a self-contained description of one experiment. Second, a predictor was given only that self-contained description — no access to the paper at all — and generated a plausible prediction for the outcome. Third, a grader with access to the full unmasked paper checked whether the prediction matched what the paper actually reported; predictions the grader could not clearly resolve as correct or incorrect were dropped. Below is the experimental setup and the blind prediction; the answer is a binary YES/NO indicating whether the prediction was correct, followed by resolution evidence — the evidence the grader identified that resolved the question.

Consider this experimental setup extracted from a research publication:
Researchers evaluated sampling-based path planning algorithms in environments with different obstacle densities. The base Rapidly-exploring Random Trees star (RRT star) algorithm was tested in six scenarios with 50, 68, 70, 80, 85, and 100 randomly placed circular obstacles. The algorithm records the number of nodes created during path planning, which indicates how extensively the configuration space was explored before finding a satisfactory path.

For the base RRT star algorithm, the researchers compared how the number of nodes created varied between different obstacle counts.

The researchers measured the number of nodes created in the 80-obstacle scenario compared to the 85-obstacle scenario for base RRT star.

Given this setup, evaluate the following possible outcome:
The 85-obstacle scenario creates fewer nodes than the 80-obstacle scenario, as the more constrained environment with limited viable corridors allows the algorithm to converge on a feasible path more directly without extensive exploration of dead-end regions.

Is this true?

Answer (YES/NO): YES